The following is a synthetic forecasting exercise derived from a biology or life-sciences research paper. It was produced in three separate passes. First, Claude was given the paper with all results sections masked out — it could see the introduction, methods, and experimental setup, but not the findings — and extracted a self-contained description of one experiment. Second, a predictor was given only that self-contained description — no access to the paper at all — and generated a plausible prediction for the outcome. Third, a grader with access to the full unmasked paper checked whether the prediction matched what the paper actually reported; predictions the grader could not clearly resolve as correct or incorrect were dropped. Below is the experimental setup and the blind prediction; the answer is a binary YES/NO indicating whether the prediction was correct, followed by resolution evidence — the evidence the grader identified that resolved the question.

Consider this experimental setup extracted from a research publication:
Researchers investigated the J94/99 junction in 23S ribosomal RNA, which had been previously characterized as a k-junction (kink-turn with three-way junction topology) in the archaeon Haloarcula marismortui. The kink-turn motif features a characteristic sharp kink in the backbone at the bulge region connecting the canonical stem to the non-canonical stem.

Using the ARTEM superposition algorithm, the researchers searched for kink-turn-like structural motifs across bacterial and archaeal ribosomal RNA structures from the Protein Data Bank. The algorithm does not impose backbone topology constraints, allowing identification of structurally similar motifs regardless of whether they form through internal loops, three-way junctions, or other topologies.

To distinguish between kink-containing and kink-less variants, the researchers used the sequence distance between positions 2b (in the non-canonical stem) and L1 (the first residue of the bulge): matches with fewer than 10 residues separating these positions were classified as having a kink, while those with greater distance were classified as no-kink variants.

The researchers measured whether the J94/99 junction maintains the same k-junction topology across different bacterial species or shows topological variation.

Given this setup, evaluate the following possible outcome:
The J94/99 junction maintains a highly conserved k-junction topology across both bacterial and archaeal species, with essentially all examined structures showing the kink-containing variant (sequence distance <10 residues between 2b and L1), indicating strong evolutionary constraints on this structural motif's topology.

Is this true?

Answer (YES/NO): NO